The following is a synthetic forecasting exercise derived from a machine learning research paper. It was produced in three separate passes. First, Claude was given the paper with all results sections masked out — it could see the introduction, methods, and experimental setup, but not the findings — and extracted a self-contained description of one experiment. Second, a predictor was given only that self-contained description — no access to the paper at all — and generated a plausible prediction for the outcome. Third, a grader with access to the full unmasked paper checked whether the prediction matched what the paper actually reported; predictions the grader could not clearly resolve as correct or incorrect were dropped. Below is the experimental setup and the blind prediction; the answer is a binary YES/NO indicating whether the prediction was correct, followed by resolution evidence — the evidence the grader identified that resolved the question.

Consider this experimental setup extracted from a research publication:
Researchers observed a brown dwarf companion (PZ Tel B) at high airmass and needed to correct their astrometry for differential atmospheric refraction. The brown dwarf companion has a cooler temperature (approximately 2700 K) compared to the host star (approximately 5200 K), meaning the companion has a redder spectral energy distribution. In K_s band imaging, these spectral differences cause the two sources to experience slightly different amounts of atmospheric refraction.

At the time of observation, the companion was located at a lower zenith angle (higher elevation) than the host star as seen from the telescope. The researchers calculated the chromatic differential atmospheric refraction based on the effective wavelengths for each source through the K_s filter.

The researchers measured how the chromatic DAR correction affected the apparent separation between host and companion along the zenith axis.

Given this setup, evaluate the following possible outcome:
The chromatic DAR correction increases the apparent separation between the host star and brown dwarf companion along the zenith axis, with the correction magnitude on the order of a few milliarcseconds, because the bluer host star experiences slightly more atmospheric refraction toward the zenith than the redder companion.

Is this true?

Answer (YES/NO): YES